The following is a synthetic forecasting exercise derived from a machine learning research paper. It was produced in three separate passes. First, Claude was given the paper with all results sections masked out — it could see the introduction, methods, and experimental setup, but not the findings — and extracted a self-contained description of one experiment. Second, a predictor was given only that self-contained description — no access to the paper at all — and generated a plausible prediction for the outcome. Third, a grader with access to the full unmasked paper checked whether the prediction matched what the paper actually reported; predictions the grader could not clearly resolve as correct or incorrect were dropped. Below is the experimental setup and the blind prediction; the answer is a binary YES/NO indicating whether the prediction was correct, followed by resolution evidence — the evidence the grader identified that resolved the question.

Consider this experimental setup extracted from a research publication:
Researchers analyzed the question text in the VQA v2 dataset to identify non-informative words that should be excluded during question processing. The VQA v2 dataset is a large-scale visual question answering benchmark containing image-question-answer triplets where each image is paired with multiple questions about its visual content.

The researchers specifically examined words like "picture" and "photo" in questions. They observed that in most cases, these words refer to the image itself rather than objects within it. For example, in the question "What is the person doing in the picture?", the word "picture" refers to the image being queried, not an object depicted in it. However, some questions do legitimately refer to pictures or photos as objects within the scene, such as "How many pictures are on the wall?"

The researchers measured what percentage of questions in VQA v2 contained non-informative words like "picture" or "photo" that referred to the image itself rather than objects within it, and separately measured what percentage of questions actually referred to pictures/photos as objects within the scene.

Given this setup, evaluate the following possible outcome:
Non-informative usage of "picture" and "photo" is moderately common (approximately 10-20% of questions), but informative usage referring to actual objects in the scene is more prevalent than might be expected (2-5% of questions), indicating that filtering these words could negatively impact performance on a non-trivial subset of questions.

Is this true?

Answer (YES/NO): NO